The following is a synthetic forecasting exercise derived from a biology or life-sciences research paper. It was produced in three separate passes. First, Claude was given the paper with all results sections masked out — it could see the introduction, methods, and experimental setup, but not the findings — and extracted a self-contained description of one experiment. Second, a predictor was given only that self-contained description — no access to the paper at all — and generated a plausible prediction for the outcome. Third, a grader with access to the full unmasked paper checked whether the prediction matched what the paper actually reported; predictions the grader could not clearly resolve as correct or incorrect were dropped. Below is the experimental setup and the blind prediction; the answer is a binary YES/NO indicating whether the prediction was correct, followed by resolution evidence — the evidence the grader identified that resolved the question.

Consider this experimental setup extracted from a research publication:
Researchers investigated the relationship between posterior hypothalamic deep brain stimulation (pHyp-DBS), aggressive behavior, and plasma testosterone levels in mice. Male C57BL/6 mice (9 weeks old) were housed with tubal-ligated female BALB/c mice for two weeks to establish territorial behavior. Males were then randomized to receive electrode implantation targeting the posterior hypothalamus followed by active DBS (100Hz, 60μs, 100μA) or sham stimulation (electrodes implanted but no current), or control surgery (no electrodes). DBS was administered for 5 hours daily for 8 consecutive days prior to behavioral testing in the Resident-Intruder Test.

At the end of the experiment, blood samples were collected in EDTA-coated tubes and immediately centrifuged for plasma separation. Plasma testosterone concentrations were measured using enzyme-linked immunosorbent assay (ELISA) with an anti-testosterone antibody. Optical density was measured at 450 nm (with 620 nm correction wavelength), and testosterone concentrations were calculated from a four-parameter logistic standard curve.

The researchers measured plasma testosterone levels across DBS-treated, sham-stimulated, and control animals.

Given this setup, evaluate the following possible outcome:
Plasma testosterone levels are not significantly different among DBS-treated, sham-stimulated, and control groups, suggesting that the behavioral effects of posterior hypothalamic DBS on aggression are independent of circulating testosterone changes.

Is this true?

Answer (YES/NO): NO